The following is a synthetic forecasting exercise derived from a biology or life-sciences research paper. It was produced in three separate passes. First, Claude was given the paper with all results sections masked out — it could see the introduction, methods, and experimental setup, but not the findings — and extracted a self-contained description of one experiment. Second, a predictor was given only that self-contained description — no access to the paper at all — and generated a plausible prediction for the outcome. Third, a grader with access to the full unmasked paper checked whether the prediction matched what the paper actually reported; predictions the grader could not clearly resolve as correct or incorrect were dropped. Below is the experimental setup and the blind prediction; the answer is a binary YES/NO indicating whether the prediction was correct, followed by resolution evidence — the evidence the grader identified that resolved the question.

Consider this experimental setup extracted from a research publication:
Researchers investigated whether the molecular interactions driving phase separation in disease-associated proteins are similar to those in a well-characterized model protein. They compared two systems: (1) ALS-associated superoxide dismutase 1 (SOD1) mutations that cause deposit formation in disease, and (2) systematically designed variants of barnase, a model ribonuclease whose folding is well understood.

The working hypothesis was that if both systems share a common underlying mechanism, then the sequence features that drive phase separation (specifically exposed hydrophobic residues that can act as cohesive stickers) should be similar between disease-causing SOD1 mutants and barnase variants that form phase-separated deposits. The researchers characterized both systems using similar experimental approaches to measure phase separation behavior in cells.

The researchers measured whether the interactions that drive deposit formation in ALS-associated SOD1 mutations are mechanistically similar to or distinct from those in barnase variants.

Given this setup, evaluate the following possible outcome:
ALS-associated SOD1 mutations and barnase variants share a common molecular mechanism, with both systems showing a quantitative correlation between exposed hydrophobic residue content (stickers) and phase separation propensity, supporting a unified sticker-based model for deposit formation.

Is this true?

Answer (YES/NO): NO